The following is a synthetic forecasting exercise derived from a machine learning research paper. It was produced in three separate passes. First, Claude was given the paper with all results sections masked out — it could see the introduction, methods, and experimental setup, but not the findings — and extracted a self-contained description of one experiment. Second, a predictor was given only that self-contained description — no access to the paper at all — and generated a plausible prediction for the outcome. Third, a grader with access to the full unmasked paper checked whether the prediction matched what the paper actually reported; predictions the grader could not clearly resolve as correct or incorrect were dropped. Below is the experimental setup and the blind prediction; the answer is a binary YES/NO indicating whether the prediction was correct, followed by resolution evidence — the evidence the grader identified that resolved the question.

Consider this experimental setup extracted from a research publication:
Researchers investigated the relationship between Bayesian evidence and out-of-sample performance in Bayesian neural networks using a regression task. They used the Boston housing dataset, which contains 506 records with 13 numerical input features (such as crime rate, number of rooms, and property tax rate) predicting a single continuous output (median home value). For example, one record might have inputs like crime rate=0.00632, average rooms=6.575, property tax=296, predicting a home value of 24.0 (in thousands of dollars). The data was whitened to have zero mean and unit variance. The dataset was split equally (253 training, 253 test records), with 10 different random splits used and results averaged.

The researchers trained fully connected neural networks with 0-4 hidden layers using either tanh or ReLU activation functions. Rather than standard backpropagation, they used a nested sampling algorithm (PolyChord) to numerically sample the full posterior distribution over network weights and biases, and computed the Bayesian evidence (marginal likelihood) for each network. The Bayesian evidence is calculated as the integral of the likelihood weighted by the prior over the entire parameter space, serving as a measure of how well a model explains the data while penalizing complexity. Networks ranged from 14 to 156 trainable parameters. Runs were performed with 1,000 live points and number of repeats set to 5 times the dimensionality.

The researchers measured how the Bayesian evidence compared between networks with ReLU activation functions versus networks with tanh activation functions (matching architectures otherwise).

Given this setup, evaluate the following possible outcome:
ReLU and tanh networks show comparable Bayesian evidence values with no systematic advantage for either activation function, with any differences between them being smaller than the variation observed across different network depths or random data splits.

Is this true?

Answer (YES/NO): NO